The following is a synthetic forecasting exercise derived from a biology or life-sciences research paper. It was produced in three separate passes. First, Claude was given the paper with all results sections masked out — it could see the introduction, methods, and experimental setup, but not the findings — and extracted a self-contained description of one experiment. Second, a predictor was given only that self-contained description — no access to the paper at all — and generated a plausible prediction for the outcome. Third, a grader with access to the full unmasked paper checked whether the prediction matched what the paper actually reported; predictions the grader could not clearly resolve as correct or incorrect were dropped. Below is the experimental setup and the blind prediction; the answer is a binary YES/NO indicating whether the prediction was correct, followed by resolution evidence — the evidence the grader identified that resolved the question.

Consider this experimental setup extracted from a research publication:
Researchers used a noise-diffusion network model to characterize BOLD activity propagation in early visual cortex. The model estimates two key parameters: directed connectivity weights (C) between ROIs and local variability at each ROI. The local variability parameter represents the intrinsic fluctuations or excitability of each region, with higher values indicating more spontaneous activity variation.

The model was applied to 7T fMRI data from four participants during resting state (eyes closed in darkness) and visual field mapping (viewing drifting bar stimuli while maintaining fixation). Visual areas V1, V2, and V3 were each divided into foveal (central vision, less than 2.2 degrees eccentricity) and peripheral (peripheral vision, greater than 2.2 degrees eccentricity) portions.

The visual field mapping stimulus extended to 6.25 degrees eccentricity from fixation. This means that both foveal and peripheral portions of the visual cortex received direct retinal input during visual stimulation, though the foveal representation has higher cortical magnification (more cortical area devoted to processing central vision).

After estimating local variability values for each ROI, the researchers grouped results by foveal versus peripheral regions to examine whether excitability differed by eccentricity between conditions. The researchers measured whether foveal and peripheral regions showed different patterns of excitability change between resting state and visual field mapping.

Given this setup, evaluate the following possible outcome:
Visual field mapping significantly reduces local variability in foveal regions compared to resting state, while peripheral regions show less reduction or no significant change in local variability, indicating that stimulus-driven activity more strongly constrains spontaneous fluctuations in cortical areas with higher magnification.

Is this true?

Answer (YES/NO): NO